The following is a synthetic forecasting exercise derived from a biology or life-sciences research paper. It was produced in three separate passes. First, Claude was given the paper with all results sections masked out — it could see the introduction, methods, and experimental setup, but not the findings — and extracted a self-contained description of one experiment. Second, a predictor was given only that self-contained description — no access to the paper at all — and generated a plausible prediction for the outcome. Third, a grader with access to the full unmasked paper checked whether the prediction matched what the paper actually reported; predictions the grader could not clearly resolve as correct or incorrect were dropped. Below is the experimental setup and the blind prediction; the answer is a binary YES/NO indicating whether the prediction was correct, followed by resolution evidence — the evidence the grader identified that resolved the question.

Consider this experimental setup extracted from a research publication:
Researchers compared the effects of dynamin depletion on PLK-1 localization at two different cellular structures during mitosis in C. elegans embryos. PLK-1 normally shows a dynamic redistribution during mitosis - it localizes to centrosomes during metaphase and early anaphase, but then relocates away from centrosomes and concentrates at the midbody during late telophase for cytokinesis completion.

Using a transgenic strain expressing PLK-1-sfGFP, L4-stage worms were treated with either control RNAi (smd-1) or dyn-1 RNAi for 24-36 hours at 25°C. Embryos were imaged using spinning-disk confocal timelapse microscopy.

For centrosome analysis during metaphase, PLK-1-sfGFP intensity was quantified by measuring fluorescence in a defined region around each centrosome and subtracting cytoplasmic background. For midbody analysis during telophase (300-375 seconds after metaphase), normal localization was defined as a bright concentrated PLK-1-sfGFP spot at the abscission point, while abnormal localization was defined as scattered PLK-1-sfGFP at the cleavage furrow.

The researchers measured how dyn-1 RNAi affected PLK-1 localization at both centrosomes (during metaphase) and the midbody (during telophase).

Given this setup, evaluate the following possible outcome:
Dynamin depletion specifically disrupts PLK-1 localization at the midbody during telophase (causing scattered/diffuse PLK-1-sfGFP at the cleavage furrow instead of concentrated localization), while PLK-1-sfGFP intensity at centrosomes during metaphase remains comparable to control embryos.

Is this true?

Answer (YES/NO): NO